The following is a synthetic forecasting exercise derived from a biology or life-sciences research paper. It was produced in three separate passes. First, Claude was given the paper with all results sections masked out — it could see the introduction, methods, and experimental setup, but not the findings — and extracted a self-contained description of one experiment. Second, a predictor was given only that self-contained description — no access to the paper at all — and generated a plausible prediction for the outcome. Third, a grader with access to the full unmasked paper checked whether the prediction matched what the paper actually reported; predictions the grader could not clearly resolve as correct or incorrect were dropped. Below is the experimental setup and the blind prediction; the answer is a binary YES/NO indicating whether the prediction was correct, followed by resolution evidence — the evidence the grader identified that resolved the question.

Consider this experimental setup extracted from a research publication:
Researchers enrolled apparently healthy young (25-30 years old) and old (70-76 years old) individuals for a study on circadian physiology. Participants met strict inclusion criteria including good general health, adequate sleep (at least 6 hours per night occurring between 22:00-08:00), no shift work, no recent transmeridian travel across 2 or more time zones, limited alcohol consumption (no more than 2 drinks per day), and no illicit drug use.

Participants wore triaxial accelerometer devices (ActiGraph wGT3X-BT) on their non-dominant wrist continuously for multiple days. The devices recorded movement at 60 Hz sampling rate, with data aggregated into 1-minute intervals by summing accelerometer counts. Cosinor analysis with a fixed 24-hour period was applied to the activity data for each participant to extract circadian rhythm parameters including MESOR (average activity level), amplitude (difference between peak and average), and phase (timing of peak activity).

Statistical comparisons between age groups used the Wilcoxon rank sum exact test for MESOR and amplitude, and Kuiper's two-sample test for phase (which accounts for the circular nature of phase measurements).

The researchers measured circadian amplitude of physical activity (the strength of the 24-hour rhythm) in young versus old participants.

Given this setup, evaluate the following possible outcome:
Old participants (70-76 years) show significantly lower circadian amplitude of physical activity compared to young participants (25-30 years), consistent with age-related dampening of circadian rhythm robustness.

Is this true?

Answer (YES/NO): NO